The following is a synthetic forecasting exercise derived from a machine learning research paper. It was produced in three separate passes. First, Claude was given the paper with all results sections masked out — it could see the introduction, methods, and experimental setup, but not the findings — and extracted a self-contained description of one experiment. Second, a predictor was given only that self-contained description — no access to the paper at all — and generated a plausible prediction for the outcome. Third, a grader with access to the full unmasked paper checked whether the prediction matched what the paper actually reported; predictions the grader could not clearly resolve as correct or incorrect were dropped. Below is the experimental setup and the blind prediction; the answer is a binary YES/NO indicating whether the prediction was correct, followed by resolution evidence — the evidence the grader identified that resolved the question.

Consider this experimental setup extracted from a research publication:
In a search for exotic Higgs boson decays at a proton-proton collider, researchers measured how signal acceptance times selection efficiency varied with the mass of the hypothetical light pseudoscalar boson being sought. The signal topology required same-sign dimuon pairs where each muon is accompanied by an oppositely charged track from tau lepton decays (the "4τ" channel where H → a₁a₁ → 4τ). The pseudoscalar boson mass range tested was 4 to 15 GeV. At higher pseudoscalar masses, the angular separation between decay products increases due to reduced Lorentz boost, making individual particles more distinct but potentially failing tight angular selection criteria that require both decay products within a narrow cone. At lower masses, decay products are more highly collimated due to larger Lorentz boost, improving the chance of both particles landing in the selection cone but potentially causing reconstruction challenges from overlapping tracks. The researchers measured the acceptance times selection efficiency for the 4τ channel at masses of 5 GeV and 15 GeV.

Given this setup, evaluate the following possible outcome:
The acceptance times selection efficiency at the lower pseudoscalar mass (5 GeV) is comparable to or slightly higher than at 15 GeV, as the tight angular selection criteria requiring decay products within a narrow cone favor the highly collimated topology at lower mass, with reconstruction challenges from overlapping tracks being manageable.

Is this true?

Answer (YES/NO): NO